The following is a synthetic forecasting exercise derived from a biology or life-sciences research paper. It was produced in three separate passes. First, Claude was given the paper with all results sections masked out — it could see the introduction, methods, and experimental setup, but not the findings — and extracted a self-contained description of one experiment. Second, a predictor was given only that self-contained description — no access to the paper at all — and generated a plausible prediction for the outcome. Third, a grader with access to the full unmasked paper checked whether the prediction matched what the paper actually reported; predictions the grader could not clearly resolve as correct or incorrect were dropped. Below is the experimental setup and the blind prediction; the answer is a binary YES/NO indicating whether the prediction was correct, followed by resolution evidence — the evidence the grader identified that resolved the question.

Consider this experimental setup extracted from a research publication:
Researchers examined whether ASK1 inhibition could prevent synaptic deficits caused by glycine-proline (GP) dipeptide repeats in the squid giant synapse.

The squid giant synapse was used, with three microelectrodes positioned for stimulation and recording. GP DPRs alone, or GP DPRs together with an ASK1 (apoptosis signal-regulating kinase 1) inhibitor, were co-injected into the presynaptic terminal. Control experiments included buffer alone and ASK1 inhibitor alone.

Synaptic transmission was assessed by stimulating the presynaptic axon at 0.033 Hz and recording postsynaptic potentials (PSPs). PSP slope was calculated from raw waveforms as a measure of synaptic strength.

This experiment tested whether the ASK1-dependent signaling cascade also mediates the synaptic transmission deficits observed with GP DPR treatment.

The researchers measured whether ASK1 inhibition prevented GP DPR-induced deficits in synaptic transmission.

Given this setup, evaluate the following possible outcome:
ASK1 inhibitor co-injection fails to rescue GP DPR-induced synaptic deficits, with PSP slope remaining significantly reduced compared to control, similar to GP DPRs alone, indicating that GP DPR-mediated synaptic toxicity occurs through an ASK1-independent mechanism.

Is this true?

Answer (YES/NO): NO